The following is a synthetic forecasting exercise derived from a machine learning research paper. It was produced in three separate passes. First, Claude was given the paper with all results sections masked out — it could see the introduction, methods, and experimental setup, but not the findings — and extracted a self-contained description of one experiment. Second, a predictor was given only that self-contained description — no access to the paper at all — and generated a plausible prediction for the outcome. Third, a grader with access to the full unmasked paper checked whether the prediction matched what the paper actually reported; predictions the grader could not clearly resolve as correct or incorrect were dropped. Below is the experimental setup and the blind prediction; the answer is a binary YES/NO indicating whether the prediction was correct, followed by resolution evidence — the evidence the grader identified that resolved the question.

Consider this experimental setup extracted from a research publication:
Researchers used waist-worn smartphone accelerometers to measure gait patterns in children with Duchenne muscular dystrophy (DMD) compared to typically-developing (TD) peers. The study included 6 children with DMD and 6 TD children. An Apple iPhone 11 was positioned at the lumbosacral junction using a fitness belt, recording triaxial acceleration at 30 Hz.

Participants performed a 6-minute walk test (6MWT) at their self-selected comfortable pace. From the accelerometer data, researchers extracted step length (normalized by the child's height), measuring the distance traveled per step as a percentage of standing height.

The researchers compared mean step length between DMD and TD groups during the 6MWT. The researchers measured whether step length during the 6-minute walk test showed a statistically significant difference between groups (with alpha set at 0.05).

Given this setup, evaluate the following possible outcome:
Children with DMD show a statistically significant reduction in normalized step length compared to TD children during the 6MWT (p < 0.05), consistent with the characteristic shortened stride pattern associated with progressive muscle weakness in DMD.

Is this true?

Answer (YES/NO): YES